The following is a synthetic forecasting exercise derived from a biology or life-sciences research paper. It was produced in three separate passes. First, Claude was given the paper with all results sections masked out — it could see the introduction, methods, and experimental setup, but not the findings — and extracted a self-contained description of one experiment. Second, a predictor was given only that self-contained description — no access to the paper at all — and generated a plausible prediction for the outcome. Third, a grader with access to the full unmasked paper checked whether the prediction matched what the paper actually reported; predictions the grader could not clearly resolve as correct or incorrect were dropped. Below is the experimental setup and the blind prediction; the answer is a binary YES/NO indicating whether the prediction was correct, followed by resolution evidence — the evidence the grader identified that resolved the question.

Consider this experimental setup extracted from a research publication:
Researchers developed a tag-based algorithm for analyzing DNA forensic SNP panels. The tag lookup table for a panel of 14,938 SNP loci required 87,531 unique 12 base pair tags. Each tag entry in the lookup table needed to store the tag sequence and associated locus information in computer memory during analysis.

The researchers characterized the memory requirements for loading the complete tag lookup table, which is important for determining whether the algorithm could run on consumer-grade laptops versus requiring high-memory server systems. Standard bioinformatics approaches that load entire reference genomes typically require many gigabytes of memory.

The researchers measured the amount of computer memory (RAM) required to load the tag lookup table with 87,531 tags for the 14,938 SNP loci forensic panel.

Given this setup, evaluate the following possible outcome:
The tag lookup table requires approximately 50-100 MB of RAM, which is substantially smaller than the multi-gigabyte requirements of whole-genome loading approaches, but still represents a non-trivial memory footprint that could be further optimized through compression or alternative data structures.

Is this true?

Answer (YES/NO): NO